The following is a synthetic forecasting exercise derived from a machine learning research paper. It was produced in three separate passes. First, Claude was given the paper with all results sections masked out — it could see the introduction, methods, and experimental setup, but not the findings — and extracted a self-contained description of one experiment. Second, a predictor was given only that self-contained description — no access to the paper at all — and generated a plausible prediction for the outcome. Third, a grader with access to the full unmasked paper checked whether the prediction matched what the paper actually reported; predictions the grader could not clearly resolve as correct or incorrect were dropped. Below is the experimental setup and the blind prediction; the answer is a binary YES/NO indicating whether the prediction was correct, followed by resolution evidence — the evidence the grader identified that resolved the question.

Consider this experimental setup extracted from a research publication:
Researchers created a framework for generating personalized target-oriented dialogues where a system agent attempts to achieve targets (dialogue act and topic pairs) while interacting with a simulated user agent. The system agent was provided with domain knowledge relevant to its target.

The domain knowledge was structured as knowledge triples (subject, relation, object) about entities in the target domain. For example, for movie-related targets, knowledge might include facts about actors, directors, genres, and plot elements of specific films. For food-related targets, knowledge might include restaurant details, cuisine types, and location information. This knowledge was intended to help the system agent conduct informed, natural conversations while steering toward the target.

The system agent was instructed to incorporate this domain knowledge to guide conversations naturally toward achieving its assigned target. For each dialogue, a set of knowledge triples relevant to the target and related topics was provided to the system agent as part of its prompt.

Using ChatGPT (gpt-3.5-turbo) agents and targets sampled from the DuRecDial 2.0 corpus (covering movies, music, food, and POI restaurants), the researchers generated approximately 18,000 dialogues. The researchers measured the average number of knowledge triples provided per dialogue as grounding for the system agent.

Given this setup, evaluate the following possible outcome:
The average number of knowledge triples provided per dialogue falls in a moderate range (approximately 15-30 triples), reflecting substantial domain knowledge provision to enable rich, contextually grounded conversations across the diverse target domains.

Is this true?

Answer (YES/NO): NO